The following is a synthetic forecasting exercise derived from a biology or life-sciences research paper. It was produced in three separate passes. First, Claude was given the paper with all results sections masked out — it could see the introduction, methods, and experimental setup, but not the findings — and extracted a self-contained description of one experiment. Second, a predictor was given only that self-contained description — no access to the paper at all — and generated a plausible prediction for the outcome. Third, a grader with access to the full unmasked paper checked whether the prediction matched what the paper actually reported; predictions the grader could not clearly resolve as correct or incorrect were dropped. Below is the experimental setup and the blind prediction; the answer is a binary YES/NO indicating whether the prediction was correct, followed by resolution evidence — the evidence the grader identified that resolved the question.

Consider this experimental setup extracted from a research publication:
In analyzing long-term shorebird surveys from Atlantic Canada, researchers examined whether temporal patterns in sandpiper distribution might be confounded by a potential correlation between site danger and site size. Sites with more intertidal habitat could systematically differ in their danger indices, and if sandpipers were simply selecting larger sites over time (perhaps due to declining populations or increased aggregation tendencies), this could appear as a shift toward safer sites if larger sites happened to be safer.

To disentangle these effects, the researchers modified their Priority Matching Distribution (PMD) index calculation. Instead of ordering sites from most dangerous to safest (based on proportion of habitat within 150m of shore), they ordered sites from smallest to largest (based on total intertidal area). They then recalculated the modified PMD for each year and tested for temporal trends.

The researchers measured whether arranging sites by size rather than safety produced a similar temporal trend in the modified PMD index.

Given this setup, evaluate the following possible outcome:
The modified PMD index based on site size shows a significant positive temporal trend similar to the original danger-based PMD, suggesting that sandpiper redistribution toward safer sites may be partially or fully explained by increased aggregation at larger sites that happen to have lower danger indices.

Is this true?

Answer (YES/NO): NO